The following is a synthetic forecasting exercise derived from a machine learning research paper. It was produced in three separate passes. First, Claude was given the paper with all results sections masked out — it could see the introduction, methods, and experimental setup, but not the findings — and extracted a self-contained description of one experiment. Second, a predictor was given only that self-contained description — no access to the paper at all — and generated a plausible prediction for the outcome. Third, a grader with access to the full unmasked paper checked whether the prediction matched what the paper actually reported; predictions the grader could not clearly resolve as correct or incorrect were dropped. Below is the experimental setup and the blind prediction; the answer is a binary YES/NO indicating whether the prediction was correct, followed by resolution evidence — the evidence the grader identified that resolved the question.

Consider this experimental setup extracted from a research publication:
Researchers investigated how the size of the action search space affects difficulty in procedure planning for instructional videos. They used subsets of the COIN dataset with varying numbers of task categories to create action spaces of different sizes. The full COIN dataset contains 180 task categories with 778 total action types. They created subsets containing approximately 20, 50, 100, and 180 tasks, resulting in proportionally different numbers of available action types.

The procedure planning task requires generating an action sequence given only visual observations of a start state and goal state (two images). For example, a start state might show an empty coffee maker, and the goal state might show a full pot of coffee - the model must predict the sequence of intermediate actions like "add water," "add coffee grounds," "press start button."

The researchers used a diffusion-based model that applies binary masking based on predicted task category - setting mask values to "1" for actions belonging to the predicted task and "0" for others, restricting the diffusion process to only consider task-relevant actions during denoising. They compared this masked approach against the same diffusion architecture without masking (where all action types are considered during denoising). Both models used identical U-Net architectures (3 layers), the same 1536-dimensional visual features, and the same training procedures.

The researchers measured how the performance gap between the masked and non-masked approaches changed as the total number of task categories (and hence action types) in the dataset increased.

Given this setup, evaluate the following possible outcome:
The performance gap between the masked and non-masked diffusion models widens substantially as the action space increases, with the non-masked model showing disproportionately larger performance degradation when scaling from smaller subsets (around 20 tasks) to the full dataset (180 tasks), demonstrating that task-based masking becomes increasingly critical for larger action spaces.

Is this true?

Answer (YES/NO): YES